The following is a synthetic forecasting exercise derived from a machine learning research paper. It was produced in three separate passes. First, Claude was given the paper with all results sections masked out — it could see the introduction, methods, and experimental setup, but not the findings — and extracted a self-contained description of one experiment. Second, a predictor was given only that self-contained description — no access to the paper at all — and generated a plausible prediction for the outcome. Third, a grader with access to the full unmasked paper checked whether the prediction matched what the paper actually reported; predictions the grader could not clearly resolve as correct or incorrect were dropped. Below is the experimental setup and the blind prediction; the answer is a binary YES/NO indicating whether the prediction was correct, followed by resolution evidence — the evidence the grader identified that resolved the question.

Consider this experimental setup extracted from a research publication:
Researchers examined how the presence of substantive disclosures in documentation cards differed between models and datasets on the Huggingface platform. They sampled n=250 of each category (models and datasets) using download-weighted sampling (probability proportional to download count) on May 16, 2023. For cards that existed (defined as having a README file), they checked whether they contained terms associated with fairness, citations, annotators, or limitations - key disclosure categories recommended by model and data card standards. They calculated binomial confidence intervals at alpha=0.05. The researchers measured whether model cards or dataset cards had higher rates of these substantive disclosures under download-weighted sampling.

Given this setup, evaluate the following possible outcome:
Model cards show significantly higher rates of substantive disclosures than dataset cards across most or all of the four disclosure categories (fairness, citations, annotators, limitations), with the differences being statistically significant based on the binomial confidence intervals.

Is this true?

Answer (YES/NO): NO